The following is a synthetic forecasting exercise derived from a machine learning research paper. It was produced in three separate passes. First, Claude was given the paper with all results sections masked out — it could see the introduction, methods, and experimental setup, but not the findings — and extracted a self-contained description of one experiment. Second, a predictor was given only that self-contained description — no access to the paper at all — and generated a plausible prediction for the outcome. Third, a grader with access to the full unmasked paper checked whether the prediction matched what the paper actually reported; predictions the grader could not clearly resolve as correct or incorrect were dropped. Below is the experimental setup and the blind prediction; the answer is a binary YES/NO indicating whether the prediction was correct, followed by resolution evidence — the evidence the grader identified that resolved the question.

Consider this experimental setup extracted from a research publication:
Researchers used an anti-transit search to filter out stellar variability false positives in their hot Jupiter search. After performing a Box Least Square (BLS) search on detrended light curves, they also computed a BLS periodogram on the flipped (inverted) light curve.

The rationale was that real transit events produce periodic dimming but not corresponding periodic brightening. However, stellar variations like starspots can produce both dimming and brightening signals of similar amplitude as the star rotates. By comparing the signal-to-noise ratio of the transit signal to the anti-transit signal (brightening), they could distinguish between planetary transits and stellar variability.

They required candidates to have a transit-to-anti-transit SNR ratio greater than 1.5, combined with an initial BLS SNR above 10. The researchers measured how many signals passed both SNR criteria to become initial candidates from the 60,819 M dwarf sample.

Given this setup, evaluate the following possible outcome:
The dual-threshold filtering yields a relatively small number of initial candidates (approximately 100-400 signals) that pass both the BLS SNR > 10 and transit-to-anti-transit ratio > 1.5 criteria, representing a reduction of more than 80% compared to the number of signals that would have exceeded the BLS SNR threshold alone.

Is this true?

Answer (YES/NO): NO